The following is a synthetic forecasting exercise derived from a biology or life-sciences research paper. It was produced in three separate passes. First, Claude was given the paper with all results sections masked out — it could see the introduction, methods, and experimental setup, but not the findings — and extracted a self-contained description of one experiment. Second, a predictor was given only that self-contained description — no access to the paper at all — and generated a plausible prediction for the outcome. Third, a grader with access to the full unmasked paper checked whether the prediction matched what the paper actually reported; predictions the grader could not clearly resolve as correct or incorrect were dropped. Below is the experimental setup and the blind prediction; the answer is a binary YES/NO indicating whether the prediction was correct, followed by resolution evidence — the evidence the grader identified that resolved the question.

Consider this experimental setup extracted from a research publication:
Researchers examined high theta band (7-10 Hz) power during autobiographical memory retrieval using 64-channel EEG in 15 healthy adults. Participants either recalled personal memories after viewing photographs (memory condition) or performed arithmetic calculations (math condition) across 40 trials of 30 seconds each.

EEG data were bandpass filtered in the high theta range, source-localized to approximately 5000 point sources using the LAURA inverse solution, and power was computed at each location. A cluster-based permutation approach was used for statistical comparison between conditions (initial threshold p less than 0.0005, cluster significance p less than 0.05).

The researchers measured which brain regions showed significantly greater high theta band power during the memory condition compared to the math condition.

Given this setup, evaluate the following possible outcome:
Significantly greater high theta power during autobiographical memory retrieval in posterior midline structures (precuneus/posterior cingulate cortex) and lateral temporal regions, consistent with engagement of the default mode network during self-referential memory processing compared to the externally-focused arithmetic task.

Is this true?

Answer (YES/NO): NO